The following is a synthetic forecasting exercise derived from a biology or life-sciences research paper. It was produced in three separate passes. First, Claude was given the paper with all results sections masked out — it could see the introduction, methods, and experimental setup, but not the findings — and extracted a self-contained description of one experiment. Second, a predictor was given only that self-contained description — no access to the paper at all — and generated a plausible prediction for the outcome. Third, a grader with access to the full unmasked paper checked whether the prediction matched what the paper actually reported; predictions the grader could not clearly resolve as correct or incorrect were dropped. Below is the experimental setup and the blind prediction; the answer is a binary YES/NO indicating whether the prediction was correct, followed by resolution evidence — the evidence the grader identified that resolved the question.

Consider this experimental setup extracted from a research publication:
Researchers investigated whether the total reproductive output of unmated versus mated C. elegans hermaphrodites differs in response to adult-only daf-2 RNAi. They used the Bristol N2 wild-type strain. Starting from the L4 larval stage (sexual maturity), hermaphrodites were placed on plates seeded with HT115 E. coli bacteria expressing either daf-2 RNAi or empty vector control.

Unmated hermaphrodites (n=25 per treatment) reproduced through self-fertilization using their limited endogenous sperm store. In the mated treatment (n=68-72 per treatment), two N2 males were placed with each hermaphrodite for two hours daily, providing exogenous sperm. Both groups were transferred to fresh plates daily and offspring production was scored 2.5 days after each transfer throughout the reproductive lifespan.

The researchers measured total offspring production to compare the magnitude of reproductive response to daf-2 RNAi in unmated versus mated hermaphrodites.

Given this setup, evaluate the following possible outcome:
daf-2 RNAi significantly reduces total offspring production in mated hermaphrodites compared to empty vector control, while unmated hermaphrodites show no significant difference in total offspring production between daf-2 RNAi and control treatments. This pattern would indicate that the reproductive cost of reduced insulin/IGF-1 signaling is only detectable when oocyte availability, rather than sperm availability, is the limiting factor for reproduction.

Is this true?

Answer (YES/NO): NO